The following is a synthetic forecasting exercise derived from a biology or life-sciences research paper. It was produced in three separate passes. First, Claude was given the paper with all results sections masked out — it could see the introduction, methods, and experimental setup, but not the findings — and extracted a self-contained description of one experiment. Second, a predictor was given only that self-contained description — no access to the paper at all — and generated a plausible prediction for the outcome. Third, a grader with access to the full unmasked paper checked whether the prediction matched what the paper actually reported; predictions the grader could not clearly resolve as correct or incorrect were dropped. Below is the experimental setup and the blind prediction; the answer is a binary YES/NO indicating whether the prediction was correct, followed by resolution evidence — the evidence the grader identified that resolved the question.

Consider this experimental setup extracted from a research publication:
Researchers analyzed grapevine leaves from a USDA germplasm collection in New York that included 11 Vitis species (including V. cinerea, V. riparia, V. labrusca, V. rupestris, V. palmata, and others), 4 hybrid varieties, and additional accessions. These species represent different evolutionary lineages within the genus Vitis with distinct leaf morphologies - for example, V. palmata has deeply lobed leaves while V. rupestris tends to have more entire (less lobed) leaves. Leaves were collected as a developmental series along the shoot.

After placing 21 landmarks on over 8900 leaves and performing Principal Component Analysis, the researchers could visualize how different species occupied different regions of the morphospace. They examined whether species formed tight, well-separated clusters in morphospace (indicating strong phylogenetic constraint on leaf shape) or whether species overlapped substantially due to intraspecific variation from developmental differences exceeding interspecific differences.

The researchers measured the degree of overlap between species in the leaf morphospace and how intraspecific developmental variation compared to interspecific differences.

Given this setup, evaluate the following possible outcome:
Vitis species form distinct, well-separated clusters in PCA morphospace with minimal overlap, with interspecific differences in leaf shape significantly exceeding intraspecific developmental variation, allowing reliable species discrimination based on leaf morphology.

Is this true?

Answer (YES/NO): NO